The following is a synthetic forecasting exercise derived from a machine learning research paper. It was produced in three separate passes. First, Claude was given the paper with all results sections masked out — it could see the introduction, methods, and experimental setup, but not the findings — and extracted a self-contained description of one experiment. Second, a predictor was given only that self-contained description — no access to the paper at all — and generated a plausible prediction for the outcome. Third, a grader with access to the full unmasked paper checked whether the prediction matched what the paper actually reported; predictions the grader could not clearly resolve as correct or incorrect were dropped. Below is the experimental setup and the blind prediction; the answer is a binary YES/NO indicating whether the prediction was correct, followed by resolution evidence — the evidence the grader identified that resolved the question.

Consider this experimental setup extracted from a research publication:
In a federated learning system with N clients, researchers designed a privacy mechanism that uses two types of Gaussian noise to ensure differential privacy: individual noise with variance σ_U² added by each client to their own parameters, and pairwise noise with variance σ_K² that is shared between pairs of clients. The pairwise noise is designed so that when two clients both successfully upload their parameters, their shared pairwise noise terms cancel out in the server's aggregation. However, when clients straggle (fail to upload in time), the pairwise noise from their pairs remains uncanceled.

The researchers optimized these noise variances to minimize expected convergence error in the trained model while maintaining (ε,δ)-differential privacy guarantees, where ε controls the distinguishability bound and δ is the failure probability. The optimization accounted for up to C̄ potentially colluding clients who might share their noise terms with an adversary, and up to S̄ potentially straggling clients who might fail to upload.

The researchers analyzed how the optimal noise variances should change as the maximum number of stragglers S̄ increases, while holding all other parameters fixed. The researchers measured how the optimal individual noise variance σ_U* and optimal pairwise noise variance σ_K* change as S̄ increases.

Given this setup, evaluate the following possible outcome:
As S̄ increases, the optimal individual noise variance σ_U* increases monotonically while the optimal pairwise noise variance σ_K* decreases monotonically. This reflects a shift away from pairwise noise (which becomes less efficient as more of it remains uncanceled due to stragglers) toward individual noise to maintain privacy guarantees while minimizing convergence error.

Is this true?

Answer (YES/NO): YES